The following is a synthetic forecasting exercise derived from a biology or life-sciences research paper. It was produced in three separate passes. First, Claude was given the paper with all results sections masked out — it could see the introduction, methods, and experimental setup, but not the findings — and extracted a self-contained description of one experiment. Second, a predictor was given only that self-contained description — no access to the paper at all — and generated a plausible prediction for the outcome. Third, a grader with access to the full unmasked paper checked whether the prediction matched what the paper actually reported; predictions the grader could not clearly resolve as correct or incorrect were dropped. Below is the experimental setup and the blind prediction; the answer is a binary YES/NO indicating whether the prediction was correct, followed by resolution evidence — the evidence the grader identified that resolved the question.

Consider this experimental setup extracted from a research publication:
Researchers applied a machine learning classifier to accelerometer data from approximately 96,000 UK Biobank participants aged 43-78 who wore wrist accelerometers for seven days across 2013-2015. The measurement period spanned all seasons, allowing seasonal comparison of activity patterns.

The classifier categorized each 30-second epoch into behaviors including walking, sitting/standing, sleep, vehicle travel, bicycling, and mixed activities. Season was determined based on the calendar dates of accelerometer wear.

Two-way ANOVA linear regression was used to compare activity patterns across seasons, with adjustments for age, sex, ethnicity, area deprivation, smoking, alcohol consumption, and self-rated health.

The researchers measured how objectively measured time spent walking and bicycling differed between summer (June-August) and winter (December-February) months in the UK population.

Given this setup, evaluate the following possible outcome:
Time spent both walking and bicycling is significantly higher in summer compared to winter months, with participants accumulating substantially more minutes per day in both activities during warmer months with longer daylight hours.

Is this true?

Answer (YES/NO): NO